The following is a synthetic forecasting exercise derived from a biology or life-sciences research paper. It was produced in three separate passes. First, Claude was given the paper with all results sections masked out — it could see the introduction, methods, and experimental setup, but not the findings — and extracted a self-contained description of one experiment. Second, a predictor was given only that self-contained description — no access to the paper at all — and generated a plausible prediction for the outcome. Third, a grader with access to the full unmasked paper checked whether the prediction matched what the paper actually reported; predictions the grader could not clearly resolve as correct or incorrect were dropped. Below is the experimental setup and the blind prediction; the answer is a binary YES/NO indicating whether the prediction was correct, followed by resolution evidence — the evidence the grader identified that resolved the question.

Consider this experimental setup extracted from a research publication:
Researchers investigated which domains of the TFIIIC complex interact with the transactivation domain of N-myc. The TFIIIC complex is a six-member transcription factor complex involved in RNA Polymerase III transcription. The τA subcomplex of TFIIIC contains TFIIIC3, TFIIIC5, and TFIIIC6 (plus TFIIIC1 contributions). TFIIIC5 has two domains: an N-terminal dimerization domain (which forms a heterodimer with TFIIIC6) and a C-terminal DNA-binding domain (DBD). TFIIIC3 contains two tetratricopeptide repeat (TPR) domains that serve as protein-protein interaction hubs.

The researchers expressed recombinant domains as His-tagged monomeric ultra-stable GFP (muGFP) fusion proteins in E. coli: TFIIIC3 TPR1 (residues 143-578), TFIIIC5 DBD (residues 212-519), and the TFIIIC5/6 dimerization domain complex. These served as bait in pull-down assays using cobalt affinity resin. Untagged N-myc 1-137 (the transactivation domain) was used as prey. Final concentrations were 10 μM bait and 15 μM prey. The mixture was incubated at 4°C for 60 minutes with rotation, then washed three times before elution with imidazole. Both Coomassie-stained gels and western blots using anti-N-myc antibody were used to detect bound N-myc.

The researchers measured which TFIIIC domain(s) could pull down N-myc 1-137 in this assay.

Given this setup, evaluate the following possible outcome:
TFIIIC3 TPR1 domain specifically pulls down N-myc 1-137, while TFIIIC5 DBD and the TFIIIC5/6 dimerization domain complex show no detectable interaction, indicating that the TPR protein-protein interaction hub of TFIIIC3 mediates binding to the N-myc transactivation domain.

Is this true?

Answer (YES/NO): NO